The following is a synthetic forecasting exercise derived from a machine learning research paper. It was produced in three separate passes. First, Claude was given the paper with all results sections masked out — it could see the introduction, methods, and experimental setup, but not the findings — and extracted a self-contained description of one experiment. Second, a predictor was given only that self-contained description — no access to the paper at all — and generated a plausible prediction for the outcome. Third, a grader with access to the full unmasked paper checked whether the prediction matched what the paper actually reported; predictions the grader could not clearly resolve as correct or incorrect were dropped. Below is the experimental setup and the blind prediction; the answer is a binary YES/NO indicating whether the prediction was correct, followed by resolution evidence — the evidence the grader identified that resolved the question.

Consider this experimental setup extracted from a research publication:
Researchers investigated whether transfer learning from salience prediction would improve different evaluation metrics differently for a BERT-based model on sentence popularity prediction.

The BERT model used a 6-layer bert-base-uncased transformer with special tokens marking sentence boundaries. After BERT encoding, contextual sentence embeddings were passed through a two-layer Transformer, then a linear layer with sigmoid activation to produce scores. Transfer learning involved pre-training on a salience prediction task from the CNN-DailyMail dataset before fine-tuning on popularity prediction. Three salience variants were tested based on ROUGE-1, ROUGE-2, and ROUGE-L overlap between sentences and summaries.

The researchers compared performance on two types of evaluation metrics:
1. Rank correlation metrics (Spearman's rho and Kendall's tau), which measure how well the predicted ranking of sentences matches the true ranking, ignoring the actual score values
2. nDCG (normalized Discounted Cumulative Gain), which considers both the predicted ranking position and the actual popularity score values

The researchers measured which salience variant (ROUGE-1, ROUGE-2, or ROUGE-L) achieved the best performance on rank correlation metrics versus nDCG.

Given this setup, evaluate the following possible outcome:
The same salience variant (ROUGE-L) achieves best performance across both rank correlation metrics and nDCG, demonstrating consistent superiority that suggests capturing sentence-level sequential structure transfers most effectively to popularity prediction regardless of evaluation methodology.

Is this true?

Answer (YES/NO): NO